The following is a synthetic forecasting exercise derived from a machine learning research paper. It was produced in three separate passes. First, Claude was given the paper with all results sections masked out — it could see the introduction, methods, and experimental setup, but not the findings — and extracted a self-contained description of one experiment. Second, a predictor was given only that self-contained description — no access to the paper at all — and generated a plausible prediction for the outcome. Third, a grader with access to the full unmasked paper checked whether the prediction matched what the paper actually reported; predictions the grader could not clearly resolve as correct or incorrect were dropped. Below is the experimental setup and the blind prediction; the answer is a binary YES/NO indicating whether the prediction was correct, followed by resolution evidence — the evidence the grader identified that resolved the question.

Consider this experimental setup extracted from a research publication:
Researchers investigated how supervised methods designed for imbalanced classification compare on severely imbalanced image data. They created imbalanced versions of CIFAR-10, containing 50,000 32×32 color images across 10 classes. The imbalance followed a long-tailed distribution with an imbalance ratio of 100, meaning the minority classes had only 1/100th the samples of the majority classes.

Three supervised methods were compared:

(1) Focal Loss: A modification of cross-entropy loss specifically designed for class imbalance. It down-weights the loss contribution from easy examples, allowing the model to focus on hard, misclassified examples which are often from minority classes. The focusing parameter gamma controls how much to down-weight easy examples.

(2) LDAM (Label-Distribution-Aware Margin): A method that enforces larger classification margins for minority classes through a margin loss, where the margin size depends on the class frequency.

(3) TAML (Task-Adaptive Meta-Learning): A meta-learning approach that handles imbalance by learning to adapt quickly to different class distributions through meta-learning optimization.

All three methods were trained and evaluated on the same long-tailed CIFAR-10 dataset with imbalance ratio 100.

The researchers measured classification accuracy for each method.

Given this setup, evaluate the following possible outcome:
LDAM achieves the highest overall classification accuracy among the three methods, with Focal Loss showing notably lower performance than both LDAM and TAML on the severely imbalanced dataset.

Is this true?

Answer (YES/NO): NO